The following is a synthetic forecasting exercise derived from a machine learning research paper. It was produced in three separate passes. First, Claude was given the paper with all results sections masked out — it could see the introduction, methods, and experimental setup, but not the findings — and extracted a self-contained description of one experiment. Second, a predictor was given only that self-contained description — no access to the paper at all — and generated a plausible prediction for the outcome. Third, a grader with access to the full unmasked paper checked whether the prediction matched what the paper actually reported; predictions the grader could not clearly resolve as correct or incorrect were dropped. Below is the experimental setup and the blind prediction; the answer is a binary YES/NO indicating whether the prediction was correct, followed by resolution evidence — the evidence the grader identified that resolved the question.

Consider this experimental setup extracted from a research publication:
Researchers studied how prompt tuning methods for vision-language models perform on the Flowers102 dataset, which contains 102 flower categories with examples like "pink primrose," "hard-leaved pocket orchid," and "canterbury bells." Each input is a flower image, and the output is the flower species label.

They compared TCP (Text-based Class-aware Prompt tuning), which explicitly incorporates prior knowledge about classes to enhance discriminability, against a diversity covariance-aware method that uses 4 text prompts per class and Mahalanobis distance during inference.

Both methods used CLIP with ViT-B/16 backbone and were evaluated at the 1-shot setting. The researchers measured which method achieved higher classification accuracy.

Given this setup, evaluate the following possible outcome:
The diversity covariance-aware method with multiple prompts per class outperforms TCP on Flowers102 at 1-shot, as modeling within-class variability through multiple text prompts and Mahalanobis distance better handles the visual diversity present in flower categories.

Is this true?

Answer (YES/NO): NO